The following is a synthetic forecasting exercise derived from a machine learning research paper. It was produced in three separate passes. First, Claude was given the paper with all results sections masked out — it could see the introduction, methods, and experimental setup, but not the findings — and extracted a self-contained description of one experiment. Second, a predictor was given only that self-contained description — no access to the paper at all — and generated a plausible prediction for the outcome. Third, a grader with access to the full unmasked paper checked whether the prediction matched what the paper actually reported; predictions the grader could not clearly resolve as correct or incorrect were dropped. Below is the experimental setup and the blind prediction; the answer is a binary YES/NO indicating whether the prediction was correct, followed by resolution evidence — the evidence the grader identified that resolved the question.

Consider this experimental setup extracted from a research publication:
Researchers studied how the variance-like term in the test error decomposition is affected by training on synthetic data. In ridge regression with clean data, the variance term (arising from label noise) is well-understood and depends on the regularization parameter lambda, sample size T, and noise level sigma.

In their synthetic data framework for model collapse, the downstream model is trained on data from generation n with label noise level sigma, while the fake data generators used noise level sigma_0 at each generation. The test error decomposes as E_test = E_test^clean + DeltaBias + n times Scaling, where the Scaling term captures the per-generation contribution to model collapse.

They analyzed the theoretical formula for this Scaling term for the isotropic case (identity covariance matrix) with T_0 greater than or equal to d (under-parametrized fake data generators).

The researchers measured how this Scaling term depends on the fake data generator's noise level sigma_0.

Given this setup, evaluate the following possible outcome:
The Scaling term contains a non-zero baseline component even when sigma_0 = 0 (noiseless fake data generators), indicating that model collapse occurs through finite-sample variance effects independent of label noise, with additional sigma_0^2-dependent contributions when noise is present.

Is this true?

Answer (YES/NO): NO